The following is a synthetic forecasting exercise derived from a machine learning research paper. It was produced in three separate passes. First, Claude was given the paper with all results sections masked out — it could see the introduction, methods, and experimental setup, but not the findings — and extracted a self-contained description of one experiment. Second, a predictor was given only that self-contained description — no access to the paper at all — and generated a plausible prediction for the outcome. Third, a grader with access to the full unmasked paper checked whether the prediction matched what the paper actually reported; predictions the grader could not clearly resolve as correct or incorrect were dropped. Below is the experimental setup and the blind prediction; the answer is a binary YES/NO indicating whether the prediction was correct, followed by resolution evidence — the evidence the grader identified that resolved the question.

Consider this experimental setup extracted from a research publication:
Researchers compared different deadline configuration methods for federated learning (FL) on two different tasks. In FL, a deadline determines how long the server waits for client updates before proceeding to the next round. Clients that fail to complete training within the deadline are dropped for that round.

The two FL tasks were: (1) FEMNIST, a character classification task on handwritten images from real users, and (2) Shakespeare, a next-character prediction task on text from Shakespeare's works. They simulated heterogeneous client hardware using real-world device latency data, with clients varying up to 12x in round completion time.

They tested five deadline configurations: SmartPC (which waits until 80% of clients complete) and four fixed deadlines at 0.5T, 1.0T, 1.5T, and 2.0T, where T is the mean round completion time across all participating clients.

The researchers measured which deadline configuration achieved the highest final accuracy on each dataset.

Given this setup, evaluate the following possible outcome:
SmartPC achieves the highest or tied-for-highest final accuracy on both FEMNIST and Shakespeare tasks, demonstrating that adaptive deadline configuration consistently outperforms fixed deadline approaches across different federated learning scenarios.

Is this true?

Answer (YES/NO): NO